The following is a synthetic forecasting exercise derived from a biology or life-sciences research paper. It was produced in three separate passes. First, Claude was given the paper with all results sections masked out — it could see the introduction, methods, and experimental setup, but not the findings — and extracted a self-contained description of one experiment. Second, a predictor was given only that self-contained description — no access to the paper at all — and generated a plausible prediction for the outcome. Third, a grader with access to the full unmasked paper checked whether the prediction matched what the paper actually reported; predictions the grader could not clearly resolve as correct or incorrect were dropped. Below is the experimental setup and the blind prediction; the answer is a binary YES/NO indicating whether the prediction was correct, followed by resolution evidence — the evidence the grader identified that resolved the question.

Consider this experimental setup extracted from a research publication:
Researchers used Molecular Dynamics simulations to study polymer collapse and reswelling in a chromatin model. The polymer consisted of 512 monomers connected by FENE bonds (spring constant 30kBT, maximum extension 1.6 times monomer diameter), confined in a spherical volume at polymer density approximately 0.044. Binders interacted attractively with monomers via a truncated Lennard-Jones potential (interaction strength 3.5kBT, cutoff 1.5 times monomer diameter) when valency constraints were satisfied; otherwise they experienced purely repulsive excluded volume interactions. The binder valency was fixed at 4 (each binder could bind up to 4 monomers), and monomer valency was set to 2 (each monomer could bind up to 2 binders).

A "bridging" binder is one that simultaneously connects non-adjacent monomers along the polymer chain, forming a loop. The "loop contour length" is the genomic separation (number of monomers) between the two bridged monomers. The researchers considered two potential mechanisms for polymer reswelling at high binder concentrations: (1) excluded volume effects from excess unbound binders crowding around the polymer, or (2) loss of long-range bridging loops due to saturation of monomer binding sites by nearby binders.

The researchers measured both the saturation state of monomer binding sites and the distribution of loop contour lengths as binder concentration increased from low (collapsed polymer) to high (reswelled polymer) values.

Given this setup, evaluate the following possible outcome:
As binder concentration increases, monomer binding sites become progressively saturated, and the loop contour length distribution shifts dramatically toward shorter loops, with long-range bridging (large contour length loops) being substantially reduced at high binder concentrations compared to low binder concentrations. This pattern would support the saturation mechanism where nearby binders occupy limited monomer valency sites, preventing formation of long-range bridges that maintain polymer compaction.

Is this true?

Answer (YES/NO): YES